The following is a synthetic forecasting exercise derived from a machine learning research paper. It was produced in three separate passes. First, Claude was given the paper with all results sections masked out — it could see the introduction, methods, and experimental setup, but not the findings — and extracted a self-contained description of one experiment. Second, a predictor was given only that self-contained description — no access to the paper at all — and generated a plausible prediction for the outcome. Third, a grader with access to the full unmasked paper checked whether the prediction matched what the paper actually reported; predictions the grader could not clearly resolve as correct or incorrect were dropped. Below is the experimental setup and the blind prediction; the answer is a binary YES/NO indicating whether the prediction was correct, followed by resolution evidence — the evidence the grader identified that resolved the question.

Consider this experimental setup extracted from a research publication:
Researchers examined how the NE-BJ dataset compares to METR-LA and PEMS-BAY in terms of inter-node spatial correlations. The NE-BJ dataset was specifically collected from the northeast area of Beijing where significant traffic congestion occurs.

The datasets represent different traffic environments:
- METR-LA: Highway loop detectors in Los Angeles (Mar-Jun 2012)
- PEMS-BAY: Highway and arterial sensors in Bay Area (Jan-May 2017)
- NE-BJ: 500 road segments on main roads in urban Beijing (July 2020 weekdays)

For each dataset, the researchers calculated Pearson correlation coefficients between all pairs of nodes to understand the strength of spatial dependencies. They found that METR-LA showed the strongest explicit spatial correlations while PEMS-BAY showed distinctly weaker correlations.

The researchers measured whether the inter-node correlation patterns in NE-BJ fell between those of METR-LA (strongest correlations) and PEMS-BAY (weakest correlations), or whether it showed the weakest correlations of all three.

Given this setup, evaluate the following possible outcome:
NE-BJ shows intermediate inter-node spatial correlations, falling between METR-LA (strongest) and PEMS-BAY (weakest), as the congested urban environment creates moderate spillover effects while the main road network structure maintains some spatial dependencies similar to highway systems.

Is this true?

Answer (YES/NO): YES